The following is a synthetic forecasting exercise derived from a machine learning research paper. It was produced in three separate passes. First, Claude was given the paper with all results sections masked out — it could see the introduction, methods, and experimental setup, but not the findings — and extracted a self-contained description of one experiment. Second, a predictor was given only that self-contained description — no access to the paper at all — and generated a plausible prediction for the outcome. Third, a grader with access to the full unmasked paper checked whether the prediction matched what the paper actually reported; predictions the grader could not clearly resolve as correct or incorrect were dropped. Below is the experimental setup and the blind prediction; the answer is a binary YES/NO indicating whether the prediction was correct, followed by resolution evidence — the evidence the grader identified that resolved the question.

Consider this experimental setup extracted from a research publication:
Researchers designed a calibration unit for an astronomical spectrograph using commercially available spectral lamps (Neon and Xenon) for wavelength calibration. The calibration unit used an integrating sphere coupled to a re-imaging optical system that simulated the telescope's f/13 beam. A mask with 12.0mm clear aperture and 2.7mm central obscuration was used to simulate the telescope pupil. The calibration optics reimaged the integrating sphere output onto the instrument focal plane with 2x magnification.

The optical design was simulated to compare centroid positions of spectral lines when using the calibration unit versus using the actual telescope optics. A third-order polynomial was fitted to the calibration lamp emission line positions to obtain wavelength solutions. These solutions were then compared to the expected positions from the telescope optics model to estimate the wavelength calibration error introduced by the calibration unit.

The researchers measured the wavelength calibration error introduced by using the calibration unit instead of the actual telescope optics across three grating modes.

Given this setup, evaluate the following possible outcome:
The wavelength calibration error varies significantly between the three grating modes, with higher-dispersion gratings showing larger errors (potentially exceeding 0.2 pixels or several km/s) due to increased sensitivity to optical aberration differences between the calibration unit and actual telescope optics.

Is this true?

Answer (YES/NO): NO